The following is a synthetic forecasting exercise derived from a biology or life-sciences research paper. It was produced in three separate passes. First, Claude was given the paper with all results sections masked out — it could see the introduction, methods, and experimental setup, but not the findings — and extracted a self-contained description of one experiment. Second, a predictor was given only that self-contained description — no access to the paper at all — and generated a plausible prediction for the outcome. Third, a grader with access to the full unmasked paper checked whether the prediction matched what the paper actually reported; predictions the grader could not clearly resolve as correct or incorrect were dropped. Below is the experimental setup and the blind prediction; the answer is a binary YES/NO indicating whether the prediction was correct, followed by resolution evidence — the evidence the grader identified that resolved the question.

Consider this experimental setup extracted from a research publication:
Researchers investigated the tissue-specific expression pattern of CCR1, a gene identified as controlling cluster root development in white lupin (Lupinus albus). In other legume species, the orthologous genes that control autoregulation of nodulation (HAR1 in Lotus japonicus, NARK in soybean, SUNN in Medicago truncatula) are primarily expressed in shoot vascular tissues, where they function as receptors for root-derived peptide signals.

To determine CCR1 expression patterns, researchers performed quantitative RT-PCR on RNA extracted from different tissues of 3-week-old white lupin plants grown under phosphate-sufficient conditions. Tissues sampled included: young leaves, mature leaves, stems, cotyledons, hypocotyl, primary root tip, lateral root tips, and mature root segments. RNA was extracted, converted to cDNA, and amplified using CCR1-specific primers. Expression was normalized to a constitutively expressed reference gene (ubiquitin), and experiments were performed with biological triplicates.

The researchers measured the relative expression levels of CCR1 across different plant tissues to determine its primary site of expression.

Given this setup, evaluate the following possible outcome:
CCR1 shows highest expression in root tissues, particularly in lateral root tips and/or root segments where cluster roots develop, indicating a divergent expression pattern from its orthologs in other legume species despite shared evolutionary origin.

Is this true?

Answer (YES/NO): NO